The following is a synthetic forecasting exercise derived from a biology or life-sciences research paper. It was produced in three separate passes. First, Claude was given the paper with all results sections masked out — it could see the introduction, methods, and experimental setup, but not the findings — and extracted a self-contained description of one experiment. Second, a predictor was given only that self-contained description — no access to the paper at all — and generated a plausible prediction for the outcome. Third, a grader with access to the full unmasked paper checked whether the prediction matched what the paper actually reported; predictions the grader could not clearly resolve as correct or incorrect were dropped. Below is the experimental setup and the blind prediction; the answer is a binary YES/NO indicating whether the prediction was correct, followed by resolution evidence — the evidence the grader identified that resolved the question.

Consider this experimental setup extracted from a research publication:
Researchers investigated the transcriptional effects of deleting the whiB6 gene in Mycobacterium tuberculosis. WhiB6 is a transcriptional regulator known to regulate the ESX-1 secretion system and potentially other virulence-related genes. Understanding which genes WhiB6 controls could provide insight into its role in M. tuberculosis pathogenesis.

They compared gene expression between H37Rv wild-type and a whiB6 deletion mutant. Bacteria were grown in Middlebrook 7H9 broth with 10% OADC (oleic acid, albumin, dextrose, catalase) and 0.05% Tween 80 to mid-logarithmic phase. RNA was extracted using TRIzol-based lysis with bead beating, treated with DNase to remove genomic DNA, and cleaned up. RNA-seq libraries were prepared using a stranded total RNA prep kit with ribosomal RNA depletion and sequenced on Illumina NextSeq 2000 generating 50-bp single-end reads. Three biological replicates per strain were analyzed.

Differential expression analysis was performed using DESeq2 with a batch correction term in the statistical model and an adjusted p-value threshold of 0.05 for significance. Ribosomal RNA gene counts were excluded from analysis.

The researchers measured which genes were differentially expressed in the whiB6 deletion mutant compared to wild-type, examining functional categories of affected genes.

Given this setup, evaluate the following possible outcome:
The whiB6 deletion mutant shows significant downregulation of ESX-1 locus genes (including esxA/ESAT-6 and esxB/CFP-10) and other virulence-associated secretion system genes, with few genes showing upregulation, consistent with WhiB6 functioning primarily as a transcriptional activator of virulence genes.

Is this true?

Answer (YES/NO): NO